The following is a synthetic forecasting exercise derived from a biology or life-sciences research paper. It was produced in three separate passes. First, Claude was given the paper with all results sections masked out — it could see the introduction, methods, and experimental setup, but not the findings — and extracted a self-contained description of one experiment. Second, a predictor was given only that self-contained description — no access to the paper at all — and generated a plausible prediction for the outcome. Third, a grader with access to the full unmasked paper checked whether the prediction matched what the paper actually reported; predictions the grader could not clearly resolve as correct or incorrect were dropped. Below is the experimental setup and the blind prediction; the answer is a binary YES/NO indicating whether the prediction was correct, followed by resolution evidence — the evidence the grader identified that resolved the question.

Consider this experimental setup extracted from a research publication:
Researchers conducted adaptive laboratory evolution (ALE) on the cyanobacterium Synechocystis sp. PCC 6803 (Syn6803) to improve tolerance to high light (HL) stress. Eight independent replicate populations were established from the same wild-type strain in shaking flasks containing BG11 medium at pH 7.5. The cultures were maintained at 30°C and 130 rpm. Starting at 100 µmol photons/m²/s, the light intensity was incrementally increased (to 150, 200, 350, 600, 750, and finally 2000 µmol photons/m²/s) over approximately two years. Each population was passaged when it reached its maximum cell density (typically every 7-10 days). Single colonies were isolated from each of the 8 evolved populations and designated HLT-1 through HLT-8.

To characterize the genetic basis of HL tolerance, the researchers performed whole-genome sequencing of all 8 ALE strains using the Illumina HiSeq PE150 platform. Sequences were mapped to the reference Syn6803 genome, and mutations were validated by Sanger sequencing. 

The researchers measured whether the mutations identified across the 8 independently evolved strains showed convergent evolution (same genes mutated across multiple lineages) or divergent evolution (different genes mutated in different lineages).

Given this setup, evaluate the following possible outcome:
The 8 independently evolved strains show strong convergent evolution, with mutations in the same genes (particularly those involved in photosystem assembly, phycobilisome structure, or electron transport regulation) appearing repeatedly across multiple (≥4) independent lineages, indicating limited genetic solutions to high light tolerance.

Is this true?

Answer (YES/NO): NO